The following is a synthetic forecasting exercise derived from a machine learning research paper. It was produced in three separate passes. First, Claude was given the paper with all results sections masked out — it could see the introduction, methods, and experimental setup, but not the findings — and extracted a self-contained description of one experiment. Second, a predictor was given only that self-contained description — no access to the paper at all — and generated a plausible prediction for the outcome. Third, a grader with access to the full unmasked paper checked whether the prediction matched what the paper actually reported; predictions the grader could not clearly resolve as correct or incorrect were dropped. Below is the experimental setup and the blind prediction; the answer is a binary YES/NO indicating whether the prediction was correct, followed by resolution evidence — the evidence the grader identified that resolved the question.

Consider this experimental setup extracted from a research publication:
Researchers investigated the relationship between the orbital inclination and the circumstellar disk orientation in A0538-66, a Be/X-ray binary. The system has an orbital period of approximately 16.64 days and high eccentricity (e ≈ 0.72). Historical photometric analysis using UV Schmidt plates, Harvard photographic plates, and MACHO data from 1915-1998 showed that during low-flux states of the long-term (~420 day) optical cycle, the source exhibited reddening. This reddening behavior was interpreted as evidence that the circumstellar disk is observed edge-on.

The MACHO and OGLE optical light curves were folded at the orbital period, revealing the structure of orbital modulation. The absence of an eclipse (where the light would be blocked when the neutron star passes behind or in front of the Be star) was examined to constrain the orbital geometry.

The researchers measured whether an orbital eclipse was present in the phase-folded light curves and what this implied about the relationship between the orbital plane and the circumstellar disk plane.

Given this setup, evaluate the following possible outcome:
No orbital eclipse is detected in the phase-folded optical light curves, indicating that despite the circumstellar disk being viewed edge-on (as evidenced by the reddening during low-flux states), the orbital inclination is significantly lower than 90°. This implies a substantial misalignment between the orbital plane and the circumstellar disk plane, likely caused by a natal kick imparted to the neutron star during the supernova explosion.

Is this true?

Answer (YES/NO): NO